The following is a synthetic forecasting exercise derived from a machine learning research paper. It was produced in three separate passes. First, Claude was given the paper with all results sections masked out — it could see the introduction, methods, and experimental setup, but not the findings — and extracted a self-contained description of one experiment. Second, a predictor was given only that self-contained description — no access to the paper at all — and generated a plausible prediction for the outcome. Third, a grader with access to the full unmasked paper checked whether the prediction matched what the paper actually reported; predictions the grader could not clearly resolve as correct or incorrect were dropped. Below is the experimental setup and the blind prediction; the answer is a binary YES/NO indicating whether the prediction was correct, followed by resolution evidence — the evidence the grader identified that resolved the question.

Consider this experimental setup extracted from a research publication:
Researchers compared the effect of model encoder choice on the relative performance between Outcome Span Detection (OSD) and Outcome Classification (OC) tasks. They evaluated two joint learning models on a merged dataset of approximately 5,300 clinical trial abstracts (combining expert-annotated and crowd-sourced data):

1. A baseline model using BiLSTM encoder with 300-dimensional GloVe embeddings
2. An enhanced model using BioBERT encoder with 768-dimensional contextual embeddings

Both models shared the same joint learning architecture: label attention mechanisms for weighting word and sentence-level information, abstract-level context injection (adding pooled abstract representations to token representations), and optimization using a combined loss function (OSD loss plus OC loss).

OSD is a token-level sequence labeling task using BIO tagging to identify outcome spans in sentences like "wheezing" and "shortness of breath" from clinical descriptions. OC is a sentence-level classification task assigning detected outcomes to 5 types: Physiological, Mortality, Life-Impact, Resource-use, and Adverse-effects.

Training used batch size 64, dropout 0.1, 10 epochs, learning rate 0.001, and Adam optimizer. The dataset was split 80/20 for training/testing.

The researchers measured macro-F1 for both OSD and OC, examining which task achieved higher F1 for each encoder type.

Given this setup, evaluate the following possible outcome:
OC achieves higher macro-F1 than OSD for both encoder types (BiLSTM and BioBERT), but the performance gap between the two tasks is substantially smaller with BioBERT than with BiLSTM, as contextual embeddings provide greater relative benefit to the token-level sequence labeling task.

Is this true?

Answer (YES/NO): NO